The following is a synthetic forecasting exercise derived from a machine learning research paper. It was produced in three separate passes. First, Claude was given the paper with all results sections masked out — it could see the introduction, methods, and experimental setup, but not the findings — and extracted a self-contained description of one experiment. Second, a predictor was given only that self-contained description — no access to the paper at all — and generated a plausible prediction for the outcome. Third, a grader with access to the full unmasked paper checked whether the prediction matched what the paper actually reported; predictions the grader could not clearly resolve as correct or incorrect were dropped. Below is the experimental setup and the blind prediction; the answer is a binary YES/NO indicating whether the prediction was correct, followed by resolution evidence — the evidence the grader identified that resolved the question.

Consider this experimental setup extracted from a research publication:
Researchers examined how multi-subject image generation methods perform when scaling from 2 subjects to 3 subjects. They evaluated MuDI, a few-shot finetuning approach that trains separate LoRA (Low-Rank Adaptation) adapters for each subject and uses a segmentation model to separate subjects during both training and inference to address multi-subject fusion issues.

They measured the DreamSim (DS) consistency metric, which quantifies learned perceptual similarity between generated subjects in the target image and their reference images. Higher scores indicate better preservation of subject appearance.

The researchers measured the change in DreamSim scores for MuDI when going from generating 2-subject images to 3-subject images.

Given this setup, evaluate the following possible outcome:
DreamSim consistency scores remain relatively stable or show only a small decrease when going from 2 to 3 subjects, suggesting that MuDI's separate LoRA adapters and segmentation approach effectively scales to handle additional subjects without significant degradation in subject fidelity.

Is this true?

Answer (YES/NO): NO